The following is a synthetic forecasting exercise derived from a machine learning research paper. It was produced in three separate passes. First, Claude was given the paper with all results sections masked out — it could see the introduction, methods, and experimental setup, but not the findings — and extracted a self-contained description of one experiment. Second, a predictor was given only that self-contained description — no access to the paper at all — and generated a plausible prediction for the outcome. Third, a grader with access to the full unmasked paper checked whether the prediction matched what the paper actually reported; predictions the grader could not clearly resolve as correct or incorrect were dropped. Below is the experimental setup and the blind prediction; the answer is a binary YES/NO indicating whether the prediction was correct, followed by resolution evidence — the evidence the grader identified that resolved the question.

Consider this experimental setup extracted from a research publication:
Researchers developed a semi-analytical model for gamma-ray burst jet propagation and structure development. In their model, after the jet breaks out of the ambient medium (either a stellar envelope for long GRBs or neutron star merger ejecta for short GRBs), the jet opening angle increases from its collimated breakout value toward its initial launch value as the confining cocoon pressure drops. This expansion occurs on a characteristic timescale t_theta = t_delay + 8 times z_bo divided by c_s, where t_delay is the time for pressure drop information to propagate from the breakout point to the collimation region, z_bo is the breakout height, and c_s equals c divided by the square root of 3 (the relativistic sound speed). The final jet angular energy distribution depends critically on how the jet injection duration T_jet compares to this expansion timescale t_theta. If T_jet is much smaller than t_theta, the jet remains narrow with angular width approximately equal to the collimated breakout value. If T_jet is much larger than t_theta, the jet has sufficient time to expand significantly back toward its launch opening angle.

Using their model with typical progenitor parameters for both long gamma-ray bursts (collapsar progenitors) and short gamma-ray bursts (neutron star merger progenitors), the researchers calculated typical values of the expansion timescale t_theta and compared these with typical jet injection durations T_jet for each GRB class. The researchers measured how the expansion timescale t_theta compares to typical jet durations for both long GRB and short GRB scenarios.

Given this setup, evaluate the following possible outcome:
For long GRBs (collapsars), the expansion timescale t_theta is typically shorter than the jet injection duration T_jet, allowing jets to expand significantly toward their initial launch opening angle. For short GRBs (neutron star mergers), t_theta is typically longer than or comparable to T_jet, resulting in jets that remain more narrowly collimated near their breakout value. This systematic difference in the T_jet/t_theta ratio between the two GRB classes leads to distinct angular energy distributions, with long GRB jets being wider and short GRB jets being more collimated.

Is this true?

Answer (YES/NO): NO